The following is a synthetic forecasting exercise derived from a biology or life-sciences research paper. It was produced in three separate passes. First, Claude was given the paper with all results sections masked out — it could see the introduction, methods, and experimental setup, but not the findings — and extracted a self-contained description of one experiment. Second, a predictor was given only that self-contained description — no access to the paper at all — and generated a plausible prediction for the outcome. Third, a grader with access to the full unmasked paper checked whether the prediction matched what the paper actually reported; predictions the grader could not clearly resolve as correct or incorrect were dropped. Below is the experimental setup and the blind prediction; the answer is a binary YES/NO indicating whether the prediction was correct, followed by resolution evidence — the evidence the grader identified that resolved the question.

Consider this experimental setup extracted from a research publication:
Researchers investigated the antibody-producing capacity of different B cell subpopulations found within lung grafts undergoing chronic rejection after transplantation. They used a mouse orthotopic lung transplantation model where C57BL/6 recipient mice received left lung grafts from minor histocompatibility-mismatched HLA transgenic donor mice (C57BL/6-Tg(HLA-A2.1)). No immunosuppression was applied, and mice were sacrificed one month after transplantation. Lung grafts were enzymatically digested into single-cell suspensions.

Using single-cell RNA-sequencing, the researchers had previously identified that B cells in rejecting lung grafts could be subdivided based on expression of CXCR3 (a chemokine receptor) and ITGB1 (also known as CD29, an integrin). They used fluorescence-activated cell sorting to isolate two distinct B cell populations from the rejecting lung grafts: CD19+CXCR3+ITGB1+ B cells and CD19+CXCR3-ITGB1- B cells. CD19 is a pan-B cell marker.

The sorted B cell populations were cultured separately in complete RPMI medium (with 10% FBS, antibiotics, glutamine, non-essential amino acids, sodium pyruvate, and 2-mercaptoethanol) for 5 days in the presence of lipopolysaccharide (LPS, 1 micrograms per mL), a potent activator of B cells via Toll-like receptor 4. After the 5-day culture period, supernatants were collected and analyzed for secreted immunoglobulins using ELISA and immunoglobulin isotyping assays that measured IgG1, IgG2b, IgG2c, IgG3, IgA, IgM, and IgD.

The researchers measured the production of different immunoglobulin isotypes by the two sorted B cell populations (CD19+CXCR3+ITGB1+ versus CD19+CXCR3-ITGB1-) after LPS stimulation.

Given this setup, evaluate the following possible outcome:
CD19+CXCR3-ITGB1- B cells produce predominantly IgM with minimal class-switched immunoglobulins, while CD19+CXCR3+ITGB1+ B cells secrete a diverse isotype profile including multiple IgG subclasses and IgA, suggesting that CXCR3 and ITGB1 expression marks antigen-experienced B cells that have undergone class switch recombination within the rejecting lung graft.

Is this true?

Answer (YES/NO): NO